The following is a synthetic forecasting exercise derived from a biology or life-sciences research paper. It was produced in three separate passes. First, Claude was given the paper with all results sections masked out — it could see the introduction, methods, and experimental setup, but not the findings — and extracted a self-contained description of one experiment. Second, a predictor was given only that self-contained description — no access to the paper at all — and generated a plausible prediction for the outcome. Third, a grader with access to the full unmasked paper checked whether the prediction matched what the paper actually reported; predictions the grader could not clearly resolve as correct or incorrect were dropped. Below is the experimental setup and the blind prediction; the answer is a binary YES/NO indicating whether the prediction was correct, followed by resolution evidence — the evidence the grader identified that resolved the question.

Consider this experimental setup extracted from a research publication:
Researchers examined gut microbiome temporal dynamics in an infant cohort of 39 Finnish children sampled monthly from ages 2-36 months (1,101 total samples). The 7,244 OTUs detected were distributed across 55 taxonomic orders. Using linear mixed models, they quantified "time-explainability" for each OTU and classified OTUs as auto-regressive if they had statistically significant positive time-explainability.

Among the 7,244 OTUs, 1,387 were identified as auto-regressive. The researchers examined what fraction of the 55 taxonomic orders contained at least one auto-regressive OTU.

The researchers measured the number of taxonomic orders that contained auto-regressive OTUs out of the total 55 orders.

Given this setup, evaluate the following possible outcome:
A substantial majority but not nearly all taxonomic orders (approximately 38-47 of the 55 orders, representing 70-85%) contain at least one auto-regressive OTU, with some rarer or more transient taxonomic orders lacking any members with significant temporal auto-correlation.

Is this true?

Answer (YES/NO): NO